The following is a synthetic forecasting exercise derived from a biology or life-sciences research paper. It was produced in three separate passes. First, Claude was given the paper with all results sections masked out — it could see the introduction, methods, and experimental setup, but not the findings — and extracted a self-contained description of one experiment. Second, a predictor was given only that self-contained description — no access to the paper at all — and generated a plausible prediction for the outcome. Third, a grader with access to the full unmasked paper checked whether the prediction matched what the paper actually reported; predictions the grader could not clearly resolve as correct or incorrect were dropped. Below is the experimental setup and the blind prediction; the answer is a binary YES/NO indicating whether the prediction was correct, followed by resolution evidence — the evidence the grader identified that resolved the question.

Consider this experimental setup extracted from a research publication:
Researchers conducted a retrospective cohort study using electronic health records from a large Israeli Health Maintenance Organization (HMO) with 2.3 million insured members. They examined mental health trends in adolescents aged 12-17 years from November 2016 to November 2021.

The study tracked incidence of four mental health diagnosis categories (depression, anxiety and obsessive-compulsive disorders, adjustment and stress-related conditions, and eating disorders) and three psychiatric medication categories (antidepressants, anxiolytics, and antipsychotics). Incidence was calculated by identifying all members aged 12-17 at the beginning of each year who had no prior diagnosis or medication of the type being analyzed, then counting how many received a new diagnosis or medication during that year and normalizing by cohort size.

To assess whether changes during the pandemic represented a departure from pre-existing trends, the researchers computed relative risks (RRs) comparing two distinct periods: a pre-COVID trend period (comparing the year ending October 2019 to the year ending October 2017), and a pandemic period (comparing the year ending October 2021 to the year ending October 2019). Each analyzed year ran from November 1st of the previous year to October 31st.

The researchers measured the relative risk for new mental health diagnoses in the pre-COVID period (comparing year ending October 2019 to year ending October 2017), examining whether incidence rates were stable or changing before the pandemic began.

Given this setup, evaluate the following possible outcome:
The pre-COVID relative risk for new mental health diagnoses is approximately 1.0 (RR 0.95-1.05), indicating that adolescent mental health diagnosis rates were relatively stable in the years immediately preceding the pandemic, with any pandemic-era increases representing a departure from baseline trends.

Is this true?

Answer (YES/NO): YES